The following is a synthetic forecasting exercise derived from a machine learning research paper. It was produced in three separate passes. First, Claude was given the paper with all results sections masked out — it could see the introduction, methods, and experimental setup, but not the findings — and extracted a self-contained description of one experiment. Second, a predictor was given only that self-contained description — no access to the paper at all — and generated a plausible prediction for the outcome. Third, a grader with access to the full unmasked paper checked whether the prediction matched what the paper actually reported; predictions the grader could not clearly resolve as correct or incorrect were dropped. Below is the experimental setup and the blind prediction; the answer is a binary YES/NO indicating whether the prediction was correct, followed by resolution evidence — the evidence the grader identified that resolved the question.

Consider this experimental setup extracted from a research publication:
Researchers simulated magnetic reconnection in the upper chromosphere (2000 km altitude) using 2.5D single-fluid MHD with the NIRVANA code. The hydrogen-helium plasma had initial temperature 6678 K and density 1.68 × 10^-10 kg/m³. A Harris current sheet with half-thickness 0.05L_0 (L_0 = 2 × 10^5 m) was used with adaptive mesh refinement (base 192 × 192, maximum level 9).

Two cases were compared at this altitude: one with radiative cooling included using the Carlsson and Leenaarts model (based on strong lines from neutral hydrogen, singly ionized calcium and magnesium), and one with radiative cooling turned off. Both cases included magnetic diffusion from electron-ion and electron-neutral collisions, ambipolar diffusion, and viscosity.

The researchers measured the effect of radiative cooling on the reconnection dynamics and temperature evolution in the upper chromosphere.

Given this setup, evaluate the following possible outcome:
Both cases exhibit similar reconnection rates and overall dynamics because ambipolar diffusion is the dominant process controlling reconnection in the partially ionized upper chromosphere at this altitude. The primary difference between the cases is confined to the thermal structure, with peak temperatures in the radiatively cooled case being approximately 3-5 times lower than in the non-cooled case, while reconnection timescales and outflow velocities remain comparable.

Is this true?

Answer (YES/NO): NO